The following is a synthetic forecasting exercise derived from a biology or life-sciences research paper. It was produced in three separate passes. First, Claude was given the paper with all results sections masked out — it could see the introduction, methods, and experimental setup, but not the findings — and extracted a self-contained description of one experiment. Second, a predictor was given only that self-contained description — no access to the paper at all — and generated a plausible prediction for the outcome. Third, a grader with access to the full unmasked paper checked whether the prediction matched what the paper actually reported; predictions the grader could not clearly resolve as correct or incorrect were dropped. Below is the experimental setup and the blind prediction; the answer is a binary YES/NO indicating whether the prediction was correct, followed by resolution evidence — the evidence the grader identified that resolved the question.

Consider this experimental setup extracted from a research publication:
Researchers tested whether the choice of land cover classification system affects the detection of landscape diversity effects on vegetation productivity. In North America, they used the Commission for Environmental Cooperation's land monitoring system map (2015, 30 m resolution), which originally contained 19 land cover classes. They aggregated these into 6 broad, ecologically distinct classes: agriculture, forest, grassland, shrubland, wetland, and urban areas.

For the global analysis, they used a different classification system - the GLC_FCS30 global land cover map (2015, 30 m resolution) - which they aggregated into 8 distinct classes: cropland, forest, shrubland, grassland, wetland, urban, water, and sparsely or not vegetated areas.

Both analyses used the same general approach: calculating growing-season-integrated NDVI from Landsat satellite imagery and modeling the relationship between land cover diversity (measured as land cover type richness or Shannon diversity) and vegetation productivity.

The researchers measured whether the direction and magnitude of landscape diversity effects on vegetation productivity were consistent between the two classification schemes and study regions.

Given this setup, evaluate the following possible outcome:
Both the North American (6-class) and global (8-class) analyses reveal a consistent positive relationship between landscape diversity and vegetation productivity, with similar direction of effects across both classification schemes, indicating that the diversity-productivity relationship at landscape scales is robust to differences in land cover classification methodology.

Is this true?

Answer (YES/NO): YES